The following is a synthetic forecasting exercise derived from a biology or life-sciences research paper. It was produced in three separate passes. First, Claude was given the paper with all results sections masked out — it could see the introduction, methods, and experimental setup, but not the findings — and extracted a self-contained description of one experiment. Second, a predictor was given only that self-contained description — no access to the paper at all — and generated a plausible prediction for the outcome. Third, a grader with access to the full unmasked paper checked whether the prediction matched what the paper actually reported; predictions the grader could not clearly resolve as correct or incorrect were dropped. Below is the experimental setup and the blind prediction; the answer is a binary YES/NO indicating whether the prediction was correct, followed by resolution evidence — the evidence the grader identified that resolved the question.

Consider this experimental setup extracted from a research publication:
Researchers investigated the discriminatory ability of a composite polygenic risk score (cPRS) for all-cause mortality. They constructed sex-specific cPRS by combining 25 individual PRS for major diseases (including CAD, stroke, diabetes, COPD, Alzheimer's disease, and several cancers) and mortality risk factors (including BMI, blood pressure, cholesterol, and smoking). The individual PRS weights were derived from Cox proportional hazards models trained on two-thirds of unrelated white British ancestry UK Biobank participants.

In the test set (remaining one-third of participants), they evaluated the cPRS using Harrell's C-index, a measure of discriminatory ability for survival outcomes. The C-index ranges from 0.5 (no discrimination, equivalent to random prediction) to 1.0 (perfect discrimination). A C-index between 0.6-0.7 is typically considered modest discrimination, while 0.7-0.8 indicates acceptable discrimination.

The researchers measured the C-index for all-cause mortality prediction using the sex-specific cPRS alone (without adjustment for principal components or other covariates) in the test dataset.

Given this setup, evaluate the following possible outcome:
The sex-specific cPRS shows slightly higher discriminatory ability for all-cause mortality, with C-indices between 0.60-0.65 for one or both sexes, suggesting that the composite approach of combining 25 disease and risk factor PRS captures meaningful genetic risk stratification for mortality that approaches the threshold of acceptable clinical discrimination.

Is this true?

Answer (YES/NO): NO